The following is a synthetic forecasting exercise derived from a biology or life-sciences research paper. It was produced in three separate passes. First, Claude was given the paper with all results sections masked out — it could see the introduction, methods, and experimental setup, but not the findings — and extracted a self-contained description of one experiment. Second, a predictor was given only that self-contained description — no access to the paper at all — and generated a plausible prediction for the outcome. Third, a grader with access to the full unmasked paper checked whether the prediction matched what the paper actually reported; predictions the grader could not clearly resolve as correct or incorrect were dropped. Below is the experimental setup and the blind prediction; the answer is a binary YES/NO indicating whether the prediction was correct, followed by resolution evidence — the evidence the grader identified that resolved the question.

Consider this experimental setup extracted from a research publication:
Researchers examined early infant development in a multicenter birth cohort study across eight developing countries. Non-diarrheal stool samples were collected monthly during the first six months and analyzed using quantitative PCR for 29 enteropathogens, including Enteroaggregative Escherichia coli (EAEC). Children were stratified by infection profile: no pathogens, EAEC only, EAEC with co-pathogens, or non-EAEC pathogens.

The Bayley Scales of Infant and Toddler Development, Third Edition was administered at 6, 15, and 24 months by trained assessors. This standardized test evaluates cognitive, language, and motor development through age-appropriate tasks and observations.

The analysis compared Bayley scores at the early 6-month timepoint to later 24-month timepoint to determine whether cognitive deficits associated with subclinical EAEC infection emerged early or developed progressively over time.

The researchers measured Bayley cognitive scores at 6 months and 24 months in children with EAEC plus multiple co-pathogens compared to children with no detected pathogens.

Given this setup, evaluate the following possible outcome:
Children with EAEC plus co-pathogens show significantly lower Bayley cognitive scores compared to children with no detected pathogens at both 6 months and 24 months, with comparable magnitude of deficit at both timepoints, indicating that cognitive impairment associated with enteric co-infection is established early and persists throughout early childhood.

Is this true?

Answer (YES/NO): NO